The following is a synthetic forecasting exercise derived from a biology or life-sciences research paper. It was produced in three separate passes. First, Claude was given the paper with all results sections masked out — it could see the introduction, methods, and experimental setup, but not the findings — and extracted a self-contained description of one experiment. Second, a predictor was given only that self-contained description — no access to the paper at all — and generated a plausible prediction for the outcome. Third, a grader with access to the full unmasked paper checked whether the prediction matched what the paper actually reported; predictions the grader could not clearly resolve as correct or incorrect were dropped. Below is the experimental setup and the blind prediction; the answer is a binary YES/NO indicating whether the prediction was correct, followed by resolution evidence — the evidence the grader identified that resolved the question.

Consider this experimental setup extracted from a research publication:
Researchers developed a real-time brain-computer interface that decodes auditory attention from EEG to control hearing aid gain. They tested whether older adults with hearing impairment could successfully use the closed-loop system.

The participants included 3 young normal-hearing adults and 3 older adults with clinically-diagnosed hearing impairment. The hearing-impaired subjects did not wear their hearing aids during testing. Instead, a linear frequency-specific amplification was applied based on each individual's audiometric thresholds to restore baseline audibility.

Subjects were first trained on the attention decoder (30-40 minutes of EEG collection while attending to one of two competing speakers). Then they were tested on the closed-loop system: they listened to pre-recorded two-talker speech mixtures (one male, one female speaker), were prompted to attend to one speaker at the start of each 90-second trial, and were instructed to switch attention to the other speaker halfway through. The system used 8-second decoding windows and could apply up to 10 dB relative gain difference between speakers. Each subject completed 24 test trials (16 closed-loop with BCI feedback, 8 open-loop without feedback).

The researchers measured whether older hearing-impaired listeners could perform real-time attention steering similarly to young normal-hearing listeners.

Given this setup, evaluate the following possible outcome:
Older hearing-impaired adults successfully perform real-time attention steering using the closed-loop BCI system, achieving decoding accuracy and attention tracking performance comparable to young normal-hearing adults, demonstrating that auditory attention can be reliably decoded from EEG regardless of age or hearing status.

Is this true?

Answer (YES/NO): YES